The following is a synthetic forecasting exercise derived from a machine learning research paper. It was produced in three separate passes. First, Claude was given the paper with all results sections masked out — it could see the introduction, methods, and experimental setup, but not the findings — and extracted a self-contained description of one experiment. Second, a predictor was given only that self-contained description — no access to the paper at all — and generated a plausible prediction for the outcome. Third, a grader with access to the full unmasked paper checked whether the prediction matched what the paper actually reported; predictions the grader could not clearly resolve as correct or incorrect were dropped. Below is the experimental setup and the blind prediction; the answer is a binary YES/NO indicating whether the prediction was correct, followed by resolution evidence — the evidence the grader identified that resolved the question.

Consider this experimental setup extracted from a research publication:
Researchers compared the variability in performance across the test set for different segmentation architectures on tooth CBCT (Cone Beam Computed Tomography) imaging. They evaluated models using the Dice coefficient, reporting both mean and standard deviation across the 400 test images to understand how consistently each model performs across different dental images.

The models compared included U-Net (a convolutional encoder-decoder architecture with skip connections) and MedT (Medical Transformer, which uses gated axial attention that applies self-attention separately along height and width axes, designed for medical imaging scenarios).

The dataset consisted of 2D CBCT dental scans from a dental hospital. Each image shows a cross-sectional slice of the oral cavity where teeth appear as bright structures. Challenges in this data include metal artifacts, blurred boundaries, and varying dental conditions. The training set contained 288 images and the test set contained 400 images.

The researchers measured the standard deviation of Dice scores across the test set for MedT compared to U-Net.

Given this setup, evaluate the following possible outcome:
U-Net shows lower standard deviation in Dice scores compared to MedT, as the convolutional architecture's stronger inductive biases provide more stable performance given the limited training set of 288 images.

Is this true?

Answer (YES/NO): YES